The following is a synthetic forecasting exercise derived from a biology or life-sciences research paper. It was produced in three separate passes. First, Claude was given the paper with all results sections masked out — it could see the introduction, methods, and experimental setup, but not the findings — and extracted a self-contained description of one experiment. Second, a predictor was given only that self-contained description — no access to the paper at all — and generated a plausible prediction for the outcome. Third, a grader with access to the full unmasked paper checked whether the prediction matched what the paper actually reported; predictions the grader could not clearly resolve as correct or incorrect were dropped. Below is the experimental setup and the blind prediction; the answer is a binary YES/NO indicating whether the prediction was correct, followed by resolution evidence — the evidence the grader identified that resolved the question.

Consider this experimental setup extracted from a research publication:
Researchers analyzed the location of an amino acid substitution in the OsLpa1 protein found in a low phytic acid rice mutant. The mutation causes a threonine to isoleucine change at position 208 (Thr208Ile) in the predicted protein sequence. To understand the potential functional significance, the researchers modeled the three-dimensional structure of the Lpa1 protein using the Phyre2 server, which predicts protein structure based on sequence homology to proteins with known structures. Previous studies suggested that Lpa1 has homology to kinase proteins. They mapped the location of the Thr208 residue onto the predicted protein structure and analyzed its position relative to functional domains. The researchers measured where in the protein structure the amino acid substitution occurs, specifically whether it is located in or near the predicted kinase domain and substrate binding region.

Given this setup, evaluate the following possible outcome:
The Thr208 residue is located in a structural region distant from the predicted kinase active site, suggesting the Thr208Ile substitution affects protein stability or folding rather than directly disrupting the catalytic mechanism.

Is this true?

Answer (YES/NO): NO